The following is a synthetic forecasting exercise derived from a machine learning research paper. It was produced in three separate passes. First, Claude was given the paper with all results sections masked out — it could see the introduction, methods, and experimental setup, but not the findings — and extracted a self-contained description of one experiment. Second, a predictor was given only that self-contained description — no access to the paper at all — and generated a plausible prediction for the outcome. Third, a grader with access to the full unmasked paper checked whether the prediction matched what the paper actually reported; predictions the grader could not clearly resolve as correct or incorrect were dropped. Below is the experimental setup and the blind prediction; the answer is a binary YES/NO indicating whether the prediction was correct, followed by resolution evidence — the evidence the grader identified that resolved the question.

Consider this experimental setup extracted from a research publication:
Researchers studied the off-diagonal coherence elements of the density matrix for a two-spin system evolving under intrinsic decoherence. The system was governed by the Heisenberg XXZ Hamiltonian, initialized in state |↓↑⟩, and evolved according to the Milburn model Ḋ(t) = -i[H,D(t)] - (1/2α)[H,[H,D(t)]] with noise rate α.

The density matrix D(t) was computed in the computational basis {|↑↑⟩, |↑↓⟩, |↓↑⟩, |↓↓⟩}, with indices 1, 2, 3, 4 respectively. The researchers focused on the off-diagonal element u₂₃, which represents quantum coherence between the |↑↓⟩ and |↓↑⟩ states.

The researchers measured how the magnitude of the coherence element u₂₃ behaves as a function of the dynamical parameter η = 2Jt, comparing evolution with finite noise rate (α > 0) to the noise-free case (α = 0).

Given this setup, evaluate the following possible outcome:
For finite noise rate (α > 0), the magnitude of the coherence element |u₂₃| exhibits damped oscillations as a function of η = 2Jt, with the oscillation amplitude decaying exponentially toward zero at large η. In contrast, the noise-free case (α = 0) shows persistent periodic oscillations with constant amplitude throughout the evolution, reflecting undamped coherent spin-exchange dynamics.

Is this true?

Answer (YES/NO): YES